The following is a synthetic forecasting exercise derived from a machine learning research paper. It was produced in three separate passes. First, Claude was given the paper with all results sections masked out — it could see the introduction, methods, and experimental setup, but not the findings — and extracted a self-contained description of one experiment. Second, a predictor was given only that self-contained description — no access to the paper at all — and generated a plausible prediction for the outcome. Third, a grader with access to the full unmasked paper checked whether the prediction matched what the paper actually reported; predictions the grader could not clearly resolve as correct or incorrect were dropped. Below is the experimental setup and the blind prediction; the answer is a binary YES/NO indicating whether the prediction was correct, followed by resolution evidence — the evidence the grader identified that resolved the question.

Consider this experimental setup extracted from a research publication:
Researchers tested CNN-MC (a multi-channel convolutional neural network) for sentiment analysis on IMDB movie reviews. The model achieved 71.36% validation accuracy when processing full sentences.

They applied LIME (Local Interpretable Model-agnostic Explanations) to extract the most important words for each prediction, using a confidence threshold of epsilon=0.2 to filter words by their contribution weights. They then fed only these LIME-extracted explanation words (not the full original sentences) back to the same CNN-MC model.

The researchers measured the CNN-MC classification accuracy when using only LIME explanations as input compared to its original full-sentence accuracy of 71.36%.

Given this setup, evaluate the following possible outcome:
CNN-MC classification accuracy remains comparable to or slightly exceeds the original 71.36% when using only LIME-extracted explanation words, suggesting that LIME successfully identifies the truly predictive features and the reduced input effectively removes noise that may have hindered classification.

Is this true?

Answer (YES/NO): NO